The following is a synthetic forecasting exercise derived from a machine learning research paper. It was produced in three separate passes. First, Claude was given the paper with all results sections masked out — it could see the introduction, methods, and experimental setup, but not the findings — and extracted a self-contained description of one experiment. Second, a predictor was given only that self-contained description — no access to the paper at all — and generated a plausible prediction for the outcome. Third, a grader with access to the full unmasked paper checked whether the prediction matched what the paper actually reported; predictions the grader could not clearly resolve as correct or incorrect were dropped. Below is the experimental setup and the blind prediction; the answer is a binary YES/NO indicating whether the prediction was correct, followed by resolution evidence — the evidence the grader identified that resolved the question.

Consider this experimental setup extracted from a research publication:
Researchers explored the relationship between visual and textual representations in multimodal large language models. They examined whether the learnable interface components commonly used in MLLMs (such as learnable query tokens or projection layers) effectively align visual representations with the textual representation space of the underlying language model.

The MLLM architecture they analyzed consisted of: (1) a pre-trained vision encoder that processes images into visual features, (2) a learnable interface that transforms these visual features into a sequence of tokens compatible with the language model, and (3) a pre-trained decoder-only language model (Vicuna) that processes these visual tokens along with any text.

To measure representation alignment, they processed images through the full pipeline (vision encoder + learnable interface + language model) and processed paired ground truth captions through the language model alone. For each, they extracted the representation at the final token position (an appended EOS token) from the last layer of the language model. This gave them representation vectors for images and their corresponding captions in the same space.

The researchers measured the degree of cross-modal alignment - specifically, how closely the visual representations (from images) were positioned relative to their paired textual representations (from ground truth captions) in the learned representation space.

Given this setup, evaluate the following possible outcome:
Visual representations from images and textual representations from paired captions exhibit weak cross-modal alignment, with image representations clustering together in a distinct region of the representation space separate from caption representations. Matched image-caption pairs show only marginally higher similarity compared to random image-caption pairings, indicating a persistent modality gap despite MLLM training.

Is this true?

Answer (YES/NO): NO